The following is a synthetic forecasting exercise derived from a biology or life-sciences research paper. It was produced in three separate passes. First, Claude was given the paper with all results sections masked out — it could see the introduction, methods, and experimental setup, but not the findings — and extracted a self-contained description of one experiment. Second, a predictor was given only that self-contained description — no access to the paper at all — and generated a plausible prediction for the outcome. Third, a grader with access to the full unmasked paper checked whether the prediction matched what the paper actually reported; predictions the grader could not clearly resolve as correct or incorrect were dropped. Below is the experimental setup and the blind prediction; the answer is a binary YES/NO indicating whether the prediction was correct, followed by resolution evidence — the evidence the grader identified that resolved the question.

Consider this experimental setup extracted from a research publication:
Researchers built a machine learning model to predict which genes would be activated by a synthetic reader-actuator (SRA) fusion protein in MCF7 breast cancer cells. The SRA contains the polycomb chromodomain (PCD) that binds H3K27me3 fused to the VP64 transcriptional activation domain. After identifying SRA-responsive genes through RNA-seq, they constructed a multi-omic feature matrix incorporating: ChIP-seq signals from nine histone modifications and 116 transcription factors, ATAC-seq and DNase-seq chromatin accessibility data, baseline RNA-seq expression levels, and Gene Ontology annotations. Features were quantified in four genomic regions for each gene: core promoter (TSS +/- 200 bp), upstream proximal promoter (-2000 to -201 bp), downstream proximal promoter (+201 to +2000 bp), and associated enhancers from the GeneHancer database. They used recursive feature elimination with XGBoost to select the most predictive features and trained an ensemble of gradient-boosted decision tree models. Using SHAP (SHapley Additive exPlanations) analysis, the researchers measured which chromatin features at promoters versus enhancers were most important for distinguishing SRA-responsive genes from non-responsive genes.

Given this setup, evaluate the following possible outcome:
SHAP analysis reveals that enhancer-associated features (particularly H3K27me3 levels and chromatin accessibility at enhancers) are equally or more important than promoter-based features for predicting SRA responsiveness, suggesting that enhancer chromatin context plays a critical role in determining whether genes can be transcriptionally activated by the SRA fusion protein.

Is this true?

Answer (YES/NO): NO